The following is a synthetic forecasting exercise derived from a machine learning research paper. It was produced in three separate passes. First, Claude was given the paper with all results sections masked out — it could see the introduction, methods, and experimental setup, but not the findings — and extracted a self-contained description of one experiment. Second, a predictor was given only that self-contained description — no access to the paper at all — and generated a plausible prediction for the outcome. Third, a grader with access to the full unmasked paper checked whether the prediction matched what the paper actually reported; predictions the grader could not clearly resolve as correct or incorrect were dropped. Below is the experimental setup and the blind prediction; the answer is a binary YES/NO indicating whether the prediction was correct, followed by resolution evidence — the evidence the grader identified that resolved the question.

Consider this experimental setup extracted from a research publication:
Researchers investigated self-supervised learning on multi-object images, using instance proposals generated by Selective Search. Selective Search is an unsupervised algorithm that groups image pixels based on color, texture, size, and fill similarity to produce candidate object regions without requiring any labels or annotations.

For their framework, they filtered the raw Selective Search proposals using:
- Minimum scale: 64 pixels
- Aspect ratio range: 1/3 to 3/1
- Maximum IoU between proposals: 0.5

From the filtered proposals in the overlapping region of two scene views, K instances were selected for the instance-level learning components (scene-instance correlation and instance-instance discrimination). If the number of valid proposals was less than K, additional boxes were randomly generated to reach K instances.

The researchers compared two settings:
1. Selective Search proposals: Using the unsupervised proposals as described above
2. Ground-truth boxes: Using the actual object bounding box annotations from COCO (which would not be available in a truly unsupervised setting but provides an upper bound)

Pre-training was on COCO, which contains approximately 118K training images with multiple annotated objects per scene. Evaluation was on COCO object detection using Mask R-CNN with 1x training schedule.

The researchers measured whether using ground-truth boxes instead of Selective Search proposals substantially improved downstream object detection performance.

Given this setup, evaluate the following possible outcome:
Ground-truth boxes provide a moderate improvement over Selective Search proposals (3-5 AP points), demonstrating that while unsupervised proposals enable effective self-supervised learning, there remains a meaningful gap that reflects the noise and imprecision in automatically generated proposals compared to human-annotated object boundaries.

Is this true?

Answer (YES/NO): NO